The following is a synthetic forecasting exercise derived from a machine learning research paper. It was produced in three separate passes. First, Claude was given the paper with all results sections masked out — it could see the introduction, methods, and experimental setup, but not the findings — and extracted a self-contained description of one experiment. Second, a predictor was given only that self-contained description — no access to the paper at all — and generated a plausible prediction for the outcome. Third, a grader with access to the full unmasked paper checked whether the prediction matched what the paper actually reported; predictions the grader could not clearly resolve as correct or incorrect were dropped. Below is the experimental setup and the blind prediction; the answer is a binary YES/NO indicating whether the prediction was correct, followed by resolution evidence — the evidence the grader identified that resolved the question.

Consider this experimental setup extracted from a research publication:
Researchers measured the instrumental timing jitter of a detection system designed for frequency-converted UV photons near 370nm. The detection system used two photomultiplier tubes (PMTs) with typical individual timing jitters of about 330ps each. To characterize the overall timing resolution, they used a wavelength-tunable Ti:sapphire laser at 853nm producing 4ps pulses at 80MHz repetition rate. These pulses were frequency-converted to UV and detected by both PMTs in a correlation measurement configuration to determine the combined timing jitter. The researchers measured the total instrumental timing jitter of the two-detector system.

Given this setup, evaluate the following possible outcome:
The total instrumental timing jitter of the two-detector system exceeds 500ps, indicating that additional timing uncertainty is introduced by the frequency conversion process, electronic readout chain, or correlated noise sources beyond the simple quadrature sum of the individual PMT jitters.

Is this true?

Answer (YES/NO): NO